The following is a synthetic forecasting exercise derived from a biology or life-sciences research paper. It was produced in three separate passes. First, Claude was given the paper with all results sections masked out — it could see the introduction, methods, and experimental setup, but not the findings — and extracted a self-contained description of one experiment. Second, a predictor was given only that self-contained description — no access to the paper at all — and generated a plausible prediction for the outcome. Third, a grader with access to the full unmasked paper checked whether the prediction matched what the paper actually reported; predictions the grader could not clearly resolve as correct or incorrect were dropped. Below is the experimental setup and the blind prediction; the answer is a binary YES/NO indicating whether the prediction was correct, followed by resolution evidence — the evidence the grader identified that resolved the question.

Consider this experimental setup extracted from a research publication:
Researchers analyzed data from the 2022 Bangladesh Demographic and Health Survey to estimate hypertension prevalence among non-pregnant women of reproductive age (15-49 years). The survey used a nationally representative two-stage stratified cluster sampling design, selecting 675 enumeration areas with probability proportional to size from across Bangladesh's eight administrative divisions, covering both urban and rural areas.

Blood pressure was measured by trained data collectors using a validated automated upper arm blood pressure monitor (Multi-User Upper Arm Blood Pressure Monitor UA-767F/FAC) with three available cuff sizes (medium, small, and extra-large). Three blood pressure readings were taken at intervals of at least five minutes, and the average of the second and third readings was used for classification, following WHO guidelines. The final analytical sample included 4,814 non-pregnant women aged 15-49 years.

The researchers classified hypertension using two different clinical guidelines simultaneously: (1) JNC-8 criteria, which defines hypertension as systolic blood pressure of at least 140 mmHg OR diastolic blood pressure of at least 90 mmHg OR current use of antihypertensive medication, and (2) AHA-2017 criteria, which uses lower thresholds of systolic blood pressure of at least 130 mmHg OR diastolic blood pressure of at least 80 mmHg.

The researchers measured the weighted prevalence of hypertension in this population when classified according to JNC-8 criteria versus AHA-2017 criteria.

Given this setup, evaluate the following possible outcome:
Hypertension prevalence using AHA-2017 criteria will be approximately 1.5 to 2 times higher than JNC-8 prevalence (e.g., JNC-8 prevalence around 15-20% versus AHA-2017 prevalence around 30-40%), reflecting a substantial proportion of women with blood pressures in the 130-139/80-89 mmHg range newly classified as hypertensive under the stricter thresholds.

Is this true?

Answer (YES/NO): NO